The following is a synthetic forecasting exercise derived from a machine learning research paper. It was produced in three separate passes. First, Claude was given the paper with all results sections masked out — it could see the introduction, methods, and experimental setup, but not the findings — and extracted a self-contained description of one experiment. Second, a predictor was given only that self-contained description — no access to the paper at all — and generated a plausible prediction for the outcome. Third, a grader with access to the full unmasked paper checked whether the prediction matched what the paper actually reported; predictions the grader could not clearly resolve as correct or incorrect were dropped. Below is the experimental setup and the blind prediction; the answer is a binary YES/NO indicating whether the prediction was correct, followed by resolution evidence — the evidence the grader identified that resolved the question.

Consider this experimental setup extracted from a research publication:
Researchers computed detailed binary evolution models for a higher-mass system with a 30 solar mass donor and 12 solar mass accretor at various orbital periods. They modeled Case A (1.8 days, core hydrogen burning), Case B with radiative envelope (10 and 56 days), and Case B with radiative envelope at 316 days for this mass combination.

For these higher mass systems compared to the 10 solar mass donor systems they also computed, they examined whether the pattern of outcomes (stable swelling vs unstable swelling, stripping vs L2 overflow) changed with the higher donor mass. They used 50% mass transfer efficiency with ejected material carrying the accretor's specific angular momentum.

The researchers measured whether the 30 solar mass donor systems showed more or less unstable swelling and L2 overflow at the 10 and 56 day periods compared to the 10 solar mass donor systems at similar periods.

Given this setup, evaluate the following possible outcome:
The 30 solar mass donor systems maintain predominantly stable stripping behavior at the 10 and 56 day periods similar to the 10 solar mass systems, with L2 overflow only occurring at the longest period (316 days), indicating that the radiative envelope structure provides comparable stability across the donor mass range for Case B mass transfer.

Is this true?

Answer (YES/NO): NO